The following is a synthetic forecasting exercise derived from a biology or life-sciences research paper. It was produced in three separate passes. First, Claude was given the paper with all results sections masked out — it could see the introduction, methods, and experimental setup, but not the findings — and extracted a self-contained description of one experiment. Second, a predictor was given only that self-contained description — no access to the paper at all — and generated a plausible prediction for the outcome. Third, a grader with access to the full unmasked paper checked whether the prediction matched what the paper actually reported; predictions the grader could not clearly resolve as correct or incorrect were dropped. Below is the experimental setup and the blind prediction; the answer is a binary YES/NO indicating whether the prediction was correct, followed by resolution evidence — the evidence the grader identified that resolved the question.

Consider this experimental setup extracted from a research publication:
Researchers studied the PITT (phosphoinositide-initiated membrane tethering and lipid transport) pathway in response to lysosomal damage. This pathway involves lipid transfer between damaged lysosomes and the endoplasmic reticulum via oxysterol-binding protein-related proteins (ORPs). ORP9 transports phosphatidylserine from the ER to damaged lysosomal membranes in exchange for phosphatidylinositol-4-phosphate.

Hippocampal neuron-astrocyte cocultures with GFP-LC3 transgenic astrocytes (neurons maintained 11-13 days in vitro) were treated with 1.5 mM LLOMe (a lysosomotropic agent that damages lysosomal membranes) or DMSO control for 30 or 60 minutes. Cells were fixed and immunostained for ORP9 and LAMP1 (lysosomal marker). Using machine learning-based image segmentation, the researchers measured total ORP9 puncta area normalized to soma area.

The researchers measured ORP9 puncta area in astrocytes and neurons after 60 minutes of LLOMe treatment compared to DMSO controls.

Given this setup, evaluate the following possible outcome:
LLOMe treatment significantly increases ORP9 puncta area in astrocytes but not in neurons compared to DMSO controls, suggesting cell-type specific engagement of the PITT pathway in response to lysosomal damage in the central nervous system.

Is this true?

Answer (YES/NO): NO